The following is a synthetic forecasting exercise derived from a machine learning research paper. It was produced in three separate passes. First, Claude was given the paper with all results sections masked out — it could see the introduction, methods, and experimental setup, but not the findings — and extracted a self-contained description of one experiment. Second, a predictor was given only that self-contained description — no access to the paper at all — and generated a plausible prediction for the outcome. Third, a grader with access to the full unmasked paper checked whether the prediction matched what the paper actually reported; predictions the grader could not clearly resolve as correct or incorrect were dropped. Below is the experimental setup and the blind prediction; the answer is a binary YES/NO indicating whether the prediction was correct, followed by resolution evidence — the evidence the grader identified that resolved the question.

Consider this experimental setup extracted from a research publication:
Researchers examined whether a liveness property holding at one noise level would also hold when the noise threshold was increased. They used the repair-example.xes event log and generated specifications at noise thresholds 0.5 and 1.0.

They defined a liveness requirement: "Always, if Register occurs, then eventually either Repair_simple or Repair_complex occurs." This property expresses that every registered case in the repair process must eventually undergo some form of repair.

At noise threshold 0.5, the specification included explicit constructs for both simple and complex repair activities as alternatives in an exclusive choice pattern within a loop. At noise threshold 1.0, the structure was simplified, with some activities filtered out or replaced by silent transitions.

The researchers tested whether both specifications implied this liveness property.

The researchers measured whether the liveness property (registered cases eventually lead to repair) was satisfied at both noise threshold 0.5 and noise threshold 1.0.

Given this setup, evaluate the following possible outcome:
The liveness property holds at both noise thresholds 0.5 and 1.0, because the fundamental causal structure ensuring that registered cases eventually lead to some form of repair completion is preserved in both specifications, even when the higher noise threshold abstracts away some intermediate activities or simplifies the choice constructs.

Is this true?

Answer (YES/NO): NO